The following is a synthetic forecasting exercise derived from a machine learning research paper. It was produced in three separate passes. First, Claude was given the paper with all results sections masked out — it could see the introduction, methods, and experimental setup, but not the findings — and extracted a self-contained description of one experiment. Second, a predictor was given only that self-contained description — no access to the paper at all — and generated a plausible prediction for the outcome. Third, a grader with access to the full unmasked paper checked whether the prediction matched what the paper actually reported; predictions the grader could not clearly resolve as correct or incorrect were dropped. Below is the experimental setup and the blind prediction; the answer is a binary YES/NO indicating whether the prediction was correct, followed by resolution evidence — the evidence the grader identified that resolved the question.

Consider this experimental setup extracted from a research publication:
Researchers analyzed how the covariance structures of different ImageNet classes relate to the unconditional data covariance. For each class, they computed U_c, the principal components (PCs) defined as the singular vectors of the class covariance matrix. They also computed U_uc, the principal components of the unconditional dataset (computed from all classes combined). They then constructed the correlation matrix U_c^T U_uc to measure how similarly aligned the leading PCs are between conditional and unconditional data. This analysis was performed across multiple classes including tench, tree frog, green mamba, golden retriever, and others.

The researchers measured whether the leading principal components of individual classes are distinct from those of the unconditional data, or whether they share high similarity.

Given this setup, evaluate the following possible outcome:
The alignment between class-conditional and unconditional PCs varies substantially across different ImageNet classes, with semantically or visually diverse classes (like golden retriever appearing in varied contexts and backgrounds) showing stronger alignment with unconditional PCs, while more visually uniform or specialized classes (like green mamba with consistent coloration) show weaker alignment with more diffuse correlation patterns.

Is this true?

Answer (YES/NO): NO